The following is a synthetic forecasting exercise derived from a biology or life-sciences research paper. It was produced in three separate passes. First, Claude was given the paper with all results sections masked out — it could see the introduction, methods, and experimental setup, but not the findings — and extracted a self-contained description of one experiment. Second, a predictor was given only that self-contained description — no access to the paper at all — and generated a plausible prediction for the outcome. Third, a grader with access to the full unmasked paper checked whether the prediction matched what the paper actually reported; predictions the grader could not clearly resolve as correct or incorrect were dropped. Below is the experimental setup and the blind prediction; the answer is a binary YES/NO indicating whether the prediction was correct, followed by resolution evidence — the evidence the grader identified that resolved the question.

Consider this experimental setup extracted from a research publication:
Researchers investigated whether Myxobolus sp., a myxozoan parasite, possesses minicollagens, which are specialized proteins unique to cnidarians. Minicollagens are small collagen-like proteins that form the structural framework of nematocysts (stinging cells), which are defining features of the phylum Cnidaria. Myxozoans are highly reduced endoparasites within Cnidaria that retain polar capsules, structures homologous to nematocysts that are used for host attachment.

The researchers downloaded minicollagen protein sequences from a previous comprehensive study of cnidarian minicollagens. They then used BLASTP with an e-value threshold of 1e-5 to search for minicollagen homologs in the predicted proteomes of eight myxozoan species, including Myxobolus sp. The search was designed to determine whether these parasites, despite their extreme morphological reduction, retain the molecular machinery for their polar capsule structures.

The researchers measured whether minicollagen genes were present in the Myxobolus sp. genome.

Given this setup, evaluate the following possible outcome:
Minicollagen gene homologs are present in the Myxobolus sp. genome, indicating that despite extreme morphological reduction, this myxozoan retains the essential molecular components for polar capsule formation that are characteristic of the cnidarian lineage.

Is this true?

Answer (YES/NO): YES